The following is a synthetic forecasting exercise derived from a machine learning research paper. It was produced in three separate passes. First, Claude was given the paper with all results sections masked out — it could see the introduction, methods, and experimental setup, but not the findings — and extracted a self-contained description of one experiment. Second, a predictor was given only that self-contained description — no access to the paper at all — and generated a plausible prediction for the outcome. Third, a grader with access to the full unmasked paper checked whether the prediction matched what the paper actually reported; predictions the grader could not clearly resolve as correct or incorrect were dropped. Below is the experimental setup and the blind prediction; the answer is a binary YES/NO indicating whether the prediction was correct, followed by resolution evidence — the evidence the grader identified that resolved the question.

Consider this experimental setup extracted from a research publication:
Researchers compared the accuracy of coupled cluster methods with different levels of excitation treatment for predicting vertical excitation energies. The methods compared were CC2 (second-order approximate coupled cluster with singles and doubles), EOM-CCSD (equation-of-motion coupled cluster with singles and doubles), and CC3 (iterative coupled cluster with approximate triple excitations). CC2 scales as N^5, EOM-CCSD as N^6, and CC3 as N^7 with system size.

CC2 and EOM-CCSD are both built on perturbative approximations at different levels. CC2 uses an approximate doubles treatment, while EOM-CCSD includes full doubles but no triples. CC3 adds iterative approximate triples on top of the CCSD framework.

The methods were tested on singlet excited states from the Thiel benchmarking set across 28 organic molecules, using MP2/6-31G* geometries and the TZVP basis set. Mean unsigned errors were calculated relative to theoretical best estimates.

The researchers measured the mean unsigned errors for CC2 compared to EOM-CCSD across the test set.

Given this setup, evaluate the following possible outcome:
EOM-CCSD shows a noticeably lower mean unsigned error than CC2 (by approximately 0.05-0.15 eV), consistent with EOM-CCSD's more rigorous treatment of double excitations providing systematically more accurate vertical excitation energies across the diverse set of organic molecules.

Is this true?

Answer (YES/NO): NO